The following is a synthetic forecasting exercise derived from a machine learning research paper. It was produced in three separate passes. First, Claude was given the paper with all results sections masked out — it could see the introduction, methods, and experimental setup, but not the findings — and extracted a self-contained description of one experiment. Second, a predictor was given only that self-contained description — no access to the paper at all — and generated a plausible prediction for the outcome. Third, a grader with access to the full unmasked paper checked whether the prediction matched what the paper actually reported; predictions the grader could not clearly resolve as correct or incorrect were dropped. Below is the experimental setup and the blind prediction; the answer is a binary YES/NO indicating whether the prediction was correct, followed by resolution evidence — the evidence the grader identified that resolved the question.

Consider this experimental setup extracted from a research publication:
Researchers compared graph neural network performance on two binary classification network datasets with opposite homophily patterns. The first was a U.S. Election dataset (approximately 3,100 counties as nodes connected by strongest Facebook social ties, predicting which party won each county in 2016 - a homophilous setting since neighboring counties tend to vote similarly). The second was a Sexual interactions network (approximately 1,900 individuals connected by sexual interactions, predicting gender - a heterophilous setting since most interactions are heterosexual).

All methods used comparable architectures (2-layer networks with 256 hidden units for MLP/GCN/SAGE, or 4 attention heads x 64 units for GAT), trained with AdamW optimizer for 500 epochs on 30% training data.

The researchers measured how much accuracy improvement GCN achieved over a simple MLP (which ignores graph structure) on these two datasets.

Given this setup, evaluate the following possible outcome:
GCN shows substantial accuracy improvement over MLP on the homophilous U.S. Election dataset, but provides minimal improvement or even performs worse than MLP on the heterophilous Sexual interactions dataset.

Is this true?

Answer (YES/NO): NO